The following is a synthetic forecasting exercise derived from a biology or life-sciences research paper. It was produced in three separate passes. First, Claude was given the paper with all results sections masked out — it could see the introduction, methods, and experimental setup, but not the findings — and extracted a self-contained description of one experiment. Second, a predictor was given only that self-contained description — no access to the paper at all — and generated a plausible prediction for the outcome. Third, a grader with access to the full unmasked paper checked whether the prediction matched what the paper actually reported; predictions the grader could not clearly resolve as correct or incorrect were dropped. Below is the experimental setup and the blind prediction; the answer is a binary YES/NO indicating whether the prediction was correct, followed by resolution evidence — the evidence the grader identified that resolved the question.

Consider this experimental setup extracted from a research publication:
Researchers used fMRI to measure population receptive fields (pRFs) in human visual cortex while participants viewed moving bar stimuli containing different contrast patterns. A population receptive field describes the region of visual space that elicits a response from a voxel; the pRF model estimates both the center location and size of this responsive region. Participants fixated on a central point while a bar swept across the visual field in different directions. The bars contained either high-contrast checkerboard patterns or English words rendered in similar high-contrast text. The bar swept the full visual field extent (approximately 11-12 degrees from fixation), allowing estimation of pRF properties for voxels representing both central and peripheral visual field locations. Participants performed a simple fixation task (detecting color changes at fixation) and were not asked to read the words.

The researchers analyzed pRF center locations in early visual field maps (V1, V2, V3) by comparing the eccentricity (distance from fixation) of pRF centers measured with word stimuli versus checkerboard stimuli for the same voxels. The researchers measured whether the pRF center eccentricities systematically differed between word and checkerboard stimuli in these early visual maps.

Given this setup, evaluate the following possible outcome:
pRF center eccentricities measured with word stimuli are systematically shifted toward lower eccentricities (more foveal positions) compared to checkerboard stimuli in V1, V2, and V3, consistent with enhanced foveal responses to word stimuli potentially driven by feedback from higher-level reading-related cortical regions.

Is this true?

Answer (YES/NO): NO